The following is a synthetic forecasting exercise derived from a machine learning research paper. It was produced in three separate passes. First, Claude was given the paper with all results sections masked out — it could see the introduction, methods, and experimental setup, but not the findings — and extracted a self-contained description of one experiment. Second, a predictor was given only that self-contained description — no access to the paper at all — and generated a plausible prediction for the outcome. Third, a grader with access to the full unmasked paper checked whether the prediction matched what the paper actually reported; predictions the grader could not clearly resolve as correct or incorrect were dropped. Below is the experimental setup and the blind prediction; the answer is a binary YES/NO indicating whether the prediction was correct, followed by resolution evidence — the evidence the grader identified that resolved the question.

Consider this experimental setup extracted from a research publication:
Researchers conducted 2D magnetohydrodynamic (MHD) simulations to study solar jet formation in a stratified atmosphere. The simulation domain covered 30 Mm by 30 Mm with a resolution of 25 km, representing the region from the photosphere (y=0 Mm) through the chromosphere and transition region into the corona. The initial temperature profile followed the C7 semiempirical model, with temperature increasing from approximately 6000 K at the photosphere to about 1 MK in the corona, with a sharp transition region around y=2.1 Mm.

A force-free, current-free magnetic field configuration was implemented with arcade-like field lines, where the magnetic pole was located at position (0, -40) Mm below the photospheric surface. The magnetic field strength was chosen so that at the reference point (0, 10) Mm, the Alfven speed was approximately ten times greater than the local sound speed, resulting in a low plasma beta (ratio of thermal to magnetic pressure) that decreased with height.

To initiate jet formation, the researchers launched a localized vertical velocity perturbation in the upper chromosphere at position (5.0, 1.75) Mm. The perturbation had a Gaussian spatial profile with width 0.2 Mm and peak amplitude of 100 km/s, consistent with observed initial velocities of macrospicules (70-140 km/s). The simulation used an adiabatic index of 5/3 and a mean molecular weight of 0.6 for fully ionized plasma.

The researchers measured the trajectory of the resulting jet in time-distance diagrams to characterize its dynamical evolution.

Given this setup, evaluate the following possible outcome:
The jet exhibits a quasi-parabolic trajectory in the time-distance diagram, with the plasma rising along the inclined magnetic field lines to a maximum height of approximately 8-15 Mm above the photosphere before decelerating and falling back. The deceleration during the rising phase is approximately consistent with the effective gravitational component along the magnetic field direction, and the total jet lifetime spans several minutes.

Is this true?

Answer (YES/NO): NO